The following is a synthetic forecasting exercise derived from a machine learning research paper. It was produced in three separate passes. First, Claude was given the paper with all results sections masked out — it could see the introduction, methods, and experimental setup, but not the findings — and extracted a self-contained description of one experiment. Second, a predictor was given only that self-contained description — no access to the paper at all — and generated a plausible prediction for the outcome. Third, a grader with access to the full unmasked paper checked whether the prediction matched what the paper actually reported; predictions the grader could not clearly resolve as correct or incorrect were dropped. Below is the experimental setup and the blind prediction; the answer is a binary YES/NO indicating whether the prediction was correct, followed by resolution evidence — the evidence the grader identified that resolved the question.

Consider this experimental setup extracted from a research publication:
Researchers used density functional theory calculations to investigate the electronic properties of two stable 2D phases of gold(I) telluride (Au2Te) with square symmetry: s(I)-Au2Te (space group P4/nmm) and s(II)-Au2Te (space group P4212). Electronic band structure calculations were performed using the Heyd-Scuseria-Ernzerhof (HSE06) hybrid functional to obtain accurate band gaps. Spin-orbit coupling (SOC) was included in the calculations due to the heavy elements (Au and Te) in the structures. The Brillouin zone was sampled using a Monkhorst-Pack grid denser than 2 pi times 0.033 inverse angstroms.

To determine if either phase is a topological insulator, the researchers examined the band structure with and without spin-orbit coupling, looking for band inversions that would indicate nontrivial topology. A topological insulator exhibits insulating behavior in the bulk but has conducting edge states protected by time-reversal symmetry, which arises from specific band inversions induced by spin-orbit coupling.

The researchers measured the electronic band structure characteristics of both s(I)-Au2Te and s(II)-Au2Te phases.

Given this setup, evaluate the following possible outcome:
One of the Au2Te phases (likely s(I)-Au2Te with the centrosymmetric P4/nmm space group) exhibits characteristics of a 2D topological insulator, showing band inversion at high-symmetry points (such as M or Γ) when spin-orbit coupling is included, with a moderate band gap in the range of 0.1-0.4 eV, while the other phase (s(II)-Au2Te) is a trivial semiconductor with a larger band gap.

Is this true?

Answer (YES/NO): NO